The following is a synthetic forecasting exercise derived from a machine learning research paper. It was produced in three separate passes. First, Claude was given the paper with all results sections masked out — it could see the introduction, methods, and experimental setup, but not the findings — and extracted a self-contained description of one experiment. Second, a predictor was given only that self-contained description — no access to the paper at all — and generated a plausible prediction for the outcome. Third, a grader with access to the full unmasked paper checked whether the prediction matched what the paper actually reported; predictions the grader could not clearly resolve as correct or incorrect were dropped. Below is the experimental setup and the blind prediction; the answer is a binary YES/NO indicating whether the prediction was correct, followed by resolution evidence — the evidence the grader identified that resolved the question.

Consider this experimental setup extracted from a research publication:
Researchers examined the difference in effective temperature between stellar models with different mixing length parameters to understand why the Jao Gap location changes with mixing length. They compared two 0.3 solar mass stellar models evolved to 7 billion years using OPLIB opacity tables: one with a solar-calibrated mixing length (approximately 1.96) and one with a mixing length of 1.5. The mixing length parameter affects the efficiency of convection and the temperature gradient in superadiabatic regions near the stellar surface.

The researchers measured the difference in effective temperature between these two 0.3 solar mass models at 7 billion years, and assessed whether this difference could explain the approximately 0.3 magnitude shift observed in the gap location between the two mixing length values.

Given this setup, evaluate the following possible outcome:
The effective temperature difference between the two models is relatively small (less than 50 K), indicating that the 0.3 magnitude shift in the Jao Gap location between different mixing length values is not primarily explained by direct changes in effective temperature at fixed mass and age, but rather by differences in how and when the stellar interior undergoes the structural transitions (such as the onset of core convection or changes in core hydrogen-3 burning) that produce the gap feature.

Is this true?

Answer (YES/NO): NO